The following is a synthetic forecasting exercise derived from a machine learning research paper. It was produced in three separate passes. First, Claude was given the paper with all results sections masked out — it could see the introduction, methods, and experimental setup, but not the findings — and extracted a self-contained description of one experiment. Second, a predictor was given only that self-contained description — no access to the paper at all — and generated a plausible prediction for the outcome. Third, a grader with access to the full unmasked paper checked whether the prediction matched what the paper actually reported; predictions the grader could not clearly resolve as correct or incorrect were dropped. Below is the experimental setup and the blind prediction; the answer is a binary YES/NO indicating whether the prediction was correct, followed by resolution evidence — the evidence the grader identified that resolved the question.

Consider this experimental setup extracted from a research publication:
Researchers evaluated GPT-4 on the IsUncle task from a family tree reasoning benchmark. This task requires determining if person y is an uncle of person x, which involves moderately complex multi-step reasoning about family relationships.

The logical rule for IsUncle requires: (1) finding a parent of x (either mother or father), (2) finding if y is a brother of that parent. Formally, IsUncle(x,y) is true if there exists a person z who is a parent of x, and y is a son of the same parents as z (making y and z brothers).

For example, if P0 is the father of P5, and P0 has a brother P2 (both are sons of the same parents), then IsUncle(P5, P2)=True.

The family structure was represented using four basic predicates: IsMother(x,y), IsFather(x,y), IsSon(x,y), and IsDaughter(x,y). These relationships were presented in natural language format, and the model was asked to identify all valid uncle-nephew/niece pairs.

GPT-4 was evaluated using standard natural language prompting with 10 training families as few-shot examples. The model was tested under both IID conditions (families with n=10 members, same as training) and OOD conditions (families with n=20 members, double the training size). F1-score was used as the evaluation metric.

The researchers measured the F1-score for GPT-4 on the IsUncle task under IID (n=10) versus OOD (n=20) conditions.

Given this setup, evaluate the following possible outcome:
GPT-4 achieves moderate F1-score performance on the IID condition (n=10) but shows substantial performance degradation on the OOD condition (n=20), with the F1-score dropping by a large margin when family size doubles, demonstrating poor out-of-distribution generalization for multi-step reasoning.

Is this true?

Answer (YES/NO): YES